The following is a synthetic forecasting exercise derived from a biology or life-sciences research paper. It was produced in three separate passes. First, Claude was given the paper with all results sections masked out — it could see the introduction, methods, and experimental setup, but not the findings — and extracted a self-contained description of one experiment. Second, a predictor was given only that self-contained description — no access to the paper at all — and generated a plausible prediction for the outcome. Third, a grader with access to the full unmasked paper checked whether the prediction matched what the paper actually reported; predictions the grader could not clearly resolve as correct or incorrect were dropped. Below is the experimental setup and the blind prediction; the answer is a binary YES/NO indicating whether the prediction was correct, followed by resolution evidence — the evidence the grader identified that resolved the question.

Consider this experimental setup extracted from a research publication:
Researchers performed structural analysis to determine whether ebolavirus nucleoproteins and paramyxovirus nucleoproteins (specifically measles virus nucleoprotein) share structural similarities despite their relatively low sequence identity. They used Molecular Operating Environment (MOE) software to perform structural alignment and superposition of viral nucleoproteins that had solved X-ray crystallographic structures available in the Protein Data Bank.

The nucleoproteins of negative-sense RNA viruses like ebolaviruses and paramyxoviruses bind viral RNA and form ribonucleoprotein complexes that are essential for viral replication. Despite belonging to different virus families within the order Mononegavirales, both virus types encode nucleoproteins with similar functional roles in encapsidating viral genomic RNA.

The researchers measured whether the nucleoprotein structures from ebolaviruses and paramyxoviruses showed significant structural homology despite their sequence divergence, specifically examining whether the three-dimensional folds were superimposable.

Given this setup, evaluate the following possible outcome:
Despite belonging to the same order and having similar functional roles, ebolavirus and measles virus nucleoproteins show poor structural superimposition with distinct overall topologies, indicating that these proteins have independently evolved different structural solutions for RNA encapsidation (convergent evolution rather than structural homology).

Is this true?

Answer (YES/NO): NO